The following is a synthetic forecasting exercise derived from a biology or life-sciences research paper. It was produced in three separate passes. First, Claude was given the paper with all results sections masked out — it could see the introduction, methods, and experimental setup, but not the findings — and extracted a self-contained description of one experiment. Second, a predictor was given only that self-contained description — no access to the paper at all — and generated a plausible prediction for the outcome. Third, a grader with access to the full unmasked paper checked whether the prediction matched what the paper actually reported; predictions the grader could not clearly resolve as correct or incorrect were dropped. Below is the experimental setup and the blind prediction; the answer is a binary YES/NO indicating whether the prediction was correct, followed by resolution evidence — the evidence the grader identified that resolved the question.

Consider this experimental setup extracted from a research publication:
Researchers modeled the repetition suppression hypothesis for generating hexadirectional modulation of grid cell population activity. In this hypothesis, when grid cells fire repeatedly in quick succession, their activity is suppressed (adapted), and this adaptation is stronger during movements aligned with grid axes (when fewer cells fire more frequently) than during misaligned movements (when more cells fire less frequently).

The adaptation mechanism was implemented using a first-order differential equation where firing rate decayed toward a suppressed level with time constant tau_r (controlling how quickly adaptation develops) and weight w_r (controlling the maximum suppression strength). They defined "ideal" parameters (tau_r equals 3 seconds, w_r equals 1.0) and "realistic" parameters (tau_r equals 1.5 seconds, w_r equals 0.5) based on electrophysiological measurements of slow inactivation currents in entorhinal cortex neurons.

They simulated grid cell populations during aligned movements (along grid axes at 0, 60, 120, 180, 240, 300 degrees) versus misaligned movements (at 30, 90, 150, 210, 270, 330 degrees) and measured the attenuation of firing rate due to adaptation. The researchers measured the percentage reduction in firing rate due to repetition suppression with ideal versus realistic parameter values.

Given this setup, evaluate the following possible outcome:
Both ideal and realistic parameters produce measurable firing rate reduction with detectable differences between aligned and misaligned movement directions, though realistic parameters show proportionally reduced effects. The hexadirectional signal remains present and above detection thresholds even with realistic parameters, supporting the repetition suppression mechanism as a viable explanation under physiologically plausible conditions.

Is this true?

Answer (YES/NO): NO